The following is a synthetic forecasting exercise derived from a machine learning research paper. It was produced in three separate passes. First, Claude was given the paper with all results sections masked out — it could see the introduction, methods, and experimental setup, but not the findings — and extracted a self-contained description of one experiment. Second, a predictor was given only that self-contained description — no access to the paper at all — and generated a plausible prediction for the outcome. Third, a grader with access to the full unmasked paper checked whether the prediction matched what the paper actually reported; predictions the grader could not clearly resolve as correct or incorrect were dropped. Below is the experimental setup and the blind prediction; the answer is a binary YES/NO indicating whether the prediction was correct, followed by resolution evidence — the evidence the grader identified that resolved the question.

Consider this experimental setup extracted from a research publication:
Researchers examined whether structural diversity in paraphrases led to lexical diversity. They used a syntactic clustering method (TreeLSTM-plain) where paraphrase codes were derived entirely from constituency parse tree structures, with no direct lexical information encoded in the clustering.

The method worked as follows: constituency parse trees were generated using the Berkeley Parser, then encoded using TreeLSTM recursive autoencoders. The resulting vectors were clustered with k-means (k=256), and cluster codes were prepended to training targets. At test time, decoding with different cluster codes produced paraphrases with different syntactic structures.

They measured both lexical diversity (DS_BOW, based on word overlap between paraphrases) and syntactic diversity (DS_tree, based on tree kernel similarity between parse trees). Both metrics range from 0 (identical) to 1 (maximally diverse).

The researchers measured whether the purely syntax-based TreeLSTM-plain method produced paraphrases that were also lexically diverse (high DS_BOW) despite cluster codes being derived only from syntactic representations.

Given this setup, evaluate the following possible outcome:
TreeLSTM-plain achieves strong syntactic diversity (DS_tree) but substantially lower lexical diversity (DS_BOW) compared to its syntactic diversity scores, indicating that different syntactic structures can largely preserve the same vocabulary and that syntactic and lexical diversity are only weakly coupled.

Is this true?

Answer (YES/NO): NO